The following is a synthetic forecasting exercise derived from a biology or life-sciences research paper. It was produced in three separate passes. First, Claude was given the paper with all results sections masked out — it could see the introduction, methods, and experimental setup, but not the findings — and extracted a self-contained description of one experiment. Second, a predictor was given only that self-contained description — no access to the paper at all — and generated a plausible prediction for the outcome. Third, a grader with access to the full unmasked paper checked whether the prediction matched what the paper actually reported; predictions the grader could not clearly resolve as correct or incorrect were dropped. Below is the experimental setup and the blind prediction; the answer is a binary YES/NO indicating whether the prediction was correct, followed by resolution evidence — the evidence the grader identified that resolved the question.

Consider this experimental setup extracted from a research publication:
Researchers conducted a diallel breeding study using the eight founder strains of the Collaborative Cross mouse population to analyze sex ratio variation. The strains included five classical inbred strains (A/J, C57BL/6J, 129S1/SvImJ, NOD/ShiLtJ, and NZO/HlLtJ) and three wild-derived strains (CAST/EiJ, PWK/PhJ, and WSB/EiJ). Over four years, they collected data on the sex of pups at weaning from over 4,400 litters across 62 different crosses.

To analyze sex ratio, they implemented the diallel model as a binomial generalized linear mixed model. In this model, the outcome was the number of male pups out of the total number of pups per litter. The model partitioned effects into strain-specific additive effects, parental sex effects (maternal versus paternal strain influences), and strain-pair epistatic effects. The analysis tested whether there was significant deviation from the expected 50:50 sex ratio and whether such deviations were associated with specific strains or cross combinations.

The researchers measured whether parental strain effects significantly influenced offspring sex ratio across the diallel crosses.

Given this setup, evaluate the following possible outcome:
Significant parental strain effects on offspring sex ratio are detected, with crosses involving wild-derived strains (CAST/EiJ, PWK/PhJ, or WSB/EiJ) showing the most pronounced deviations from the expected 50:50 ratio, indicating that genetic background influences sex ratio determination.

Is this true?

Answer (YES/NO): NO